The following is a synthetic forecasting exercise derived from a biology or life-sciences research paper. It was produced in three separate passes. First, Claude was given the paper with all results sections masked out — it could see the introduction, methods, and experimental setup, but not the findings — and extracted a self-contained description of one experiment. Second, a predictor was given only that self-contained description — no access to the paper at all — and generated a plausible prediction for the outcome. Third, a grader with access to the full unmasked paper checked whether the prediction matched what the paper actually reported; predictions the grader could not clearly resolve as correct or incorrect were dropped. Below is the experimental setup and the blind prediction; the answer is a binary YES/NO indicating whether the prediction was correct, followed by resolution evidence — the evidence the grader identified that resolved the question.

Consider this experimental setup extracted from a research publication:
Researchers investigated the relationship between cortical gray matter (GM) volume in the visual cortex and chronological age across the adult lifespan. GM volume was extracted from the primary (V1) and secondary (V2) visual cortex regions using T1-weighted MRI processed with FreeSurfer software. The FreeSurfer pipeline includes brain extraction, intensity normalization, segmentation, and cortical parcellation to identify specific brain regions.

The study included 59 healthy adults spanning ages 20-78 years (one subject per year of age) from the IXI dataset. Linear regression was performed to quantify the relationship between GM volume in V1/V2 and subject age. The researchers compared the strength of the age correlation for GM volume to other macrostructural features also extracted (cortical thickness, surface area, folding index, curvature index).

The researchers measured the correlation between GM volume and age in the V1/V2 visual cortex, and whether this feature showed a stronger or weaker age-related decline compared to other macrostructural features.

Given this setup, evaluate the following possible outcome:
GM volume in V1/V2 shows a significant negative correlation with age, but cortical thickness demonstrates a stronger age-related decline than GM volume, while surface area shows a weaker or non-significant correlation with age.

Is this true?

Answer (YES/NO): YES